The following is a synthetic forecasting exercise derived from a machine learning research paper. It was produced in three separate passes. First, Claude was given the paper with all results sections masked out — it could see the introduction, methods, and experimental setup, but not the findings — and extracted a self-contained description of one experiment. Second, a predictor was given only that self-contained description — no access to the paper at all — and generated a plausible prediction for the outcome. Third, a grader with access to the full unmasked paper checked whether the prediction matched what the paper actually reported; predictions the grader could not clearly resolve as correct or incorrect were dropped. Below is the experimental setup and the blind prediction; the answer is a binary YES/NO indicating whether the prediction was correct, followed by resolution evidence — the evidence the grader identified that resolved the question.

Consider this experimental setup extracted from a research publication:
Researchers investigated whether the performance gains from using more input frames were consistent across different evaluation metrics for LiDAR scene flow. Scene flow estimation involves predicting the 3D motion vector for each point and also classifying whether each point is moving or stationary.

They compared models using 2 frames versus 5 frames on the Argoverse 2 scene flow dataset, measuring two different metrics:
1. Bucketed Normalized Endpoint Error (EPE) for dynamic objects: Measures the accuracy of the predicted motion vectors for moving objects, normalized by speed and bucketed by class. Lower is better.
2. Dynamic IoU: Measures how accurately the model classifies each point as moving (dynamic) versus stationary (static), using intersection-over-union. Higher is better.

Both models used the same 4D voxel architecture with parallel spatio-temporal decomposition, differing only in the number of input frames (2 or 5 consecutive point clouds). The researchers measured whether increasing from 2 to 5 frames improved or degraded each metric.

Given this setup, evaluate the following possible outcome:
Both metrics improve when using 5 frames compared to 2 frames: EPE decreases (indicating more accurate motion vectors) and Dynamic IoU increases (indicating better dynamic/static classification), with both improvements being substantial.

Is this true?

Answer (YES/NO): NO